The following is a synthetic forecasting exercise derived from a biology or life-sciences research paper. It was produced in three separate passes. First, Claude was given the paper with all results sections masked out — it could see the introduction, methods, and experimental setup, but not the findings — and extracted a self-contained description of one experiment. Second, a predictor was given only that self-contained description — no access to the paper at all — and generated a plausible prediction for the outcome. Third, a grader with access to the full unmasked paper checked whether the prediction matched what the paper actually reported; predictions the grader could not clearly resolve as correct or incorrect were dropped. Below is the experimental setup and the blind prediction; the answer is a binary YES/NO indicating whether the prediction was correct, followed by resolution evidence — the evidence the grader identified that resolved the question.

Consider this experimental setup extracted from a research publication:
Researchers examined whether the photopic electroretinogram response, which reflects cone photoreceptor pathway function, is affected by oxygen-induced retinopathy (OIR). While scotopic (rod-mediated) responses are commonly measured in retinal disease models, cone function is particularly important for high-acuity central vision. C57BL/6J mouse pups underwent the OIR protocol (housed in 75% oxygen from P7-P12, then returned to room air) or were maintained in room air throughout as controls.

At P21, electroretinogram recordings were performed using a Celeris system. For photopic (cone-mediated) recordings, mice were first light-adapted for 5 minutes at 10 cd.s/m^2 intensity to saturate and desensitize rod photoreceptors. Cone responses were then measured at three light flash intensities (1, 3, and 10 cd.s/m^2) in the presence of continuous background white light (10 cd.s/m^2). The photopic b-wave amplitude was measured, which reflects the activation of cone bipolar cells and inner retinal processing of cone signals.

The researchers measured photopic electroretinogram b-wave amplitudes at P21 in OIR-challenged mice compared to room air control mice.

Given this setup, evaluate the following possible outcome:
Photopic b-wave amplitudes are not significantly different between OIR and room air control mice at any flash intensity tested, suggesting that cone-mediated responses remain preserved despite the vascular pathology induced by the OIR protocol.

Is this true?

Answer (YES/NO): NO